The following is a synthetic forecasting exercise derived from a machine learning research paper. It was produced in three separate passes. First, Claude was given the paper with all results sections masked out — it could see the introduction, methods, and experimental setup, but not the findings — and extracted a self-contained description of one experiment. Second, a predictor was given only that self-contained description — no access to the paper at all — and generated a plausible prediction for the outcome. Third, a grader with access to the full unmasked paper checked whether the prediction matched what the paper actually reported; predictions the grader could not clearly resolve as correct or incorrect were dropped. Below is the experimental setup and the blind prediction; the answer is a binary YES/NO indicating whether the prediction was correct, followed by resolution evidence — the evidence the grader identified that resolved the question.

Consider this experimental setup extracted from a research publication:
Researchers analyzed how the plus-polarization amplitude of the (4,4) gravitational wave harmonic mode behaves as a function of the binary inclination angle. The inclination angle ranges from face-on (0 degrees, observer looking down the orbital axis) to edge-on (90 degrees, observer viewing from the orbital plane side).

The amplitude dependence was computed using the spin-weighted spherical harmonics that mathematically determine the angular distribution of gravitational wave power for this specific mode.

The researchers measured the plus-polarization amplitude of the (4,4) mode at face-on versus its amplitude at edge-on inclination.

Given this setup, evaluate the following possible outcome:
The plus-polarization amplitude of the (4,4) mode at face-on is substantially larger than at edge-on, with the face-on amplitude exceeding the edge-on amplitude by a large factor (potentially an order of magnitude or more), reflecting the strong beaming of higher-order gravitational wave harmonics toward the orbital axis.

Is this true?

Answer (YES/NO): NO